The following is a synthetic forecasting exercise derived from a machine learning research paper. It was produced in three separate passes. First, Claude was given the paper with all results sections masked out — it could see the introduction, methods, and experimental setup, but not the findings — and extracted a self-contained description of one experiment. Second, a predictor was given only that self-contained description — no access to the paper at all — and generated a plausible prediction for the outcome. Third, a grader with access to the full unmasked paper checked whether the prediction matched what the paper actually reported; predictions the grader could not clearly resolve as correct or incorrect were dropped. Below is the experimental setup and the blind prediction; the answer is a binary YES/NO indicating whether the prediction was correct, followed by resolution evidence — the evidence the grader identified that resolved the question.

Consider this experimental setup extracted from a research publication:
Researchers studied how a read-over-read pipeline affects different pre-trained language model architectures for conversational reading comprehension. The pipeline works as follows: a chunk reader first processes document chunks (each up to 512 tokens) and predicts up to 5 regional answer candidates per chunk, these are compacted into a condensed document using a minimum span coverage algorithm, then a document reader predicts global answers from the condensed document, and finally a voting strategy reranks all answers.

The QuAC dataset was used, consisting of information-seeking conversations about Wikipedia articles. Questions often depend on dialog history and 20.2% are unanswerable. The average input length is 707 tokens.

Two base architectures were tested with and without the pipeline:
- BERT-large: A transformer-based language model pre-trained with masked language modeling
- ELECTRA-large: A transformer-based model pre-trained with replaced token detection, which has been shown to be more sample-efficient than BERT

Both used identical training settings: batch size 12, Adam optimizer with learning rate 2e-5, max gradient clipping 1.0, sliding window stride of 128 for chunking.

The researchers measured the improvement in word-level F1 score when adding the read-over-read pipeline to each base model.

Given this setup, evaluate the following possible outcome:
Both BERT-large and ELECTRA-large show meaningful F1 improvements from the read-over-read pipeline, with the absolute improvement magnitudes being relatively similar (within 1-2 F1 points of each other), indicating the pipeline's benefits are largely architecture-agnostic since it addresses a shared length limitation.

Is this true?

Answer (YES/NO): YES